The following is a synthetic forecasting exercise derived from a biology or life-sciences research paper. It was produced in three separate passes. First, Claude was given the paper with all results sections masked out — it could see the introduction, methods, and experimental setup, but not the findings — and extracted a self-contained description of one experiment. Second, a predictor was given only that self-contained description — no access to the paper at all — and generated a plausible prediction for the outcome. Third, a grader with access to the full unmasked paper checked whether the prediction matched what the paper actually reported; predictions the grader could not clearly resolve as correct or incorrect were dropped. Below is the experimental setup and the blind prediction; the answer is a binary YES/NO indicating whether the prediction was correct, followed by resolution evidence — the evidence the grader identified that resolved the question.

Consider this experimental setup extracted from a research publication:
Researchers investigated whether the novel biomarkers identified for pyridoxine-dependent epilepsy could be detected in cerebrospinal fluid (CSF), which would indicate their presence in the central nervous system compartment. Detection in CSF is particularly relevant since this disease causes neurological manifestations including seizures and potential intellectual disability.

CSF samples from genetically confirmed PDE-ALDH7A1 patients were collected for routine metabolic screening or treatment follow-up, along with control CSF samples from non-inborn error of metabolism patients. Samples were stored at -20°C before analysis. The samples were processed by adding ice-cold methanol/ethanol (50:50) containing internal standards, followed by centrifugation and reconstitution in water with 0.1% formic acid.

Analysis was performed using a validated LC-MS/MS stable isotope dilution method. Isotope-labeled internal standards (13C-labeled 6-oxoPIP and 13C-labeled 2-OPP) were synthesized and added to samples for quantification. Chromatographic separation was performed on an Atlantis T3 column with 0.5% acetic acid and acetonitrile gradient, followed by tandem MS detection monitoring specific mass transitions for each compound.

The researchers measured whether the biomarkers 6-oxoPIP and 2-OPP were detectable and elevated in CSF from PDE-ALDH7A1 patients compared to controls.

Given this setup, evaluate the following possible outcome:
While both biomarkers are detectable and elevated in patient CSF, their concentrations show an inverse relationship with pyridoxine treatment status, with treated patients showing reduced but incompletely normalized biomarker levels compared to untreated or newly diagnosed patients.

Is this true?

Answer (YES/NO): NO